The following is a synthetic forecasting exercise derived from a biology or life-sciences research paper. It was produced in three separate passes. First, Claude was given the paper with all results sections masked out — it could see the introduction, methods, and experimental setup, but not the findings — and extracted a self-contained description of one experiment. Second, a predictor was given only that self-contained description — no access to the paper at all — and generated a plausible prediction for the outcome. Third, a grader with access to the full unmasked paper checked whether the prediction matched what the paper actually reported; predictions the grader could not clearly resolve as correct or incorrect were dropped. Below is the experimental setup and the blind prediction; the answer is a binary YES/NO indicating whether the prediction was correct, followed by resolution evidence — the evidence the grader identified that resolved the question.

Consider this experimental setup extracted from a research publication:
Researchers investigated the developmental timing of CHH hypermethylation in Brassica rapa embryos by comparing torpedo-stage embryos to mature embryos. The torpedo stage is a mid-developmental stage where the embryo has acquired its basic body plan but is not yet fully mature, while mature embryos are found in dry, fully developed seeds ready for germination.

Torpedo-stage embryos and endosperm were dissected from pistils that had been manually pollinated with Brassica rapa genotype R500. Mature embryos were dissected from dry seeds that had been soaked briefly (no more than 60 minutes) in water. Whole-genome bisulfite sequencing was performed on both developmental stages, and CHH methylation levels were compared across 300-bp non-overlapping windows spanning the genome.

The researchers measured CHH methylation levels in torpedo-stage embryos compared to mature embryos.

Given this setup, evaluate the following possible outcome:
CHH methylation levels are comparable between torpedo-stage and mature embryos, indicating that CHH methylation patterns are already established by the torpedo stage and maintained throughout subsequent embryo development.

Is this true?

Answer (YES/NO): NO